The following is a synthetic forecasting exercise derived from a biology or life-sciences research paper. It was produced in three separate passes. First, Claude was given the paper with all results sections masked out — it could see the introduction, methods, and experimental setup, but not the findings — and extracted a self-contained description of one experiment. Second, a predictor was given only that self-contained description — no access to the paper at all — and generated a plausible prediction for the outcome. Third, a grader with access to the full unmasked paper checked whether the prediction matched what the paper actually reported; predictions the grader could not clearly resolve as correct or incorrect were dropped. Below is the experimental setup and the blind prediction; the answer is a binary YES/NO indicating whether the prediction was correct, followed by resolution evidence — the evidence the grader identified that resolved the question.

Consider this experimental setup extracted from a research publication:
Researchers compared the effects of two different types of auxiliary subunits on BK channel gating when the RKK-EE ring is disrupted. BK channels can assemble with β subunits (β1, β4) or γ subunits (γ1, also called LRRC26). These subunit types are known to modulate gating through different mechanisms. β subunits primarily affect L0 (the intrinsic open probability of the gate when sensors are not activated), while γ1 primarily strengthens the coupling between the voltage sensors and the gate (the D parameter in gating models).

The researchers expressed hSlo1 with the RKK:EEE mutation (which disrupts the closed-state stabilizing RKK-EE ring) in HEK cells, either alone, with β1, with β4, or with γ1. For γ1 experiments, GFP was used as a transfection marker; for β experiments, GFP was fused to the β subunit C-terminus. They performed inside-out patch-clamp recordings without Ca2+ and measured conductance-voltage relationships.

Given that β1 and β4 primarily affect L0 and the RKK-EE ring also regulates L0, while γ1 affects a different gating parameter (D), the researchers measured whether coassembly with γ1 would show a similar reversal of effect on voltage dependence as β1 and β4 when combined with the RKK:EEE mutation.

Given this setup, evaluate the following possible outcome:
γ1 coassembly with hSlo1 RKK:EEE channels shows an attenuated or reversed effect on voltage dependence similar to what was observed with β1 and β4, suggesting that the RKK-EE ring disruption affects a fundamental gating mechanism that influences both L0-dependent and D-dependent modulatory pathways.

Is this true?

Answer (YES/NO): NO